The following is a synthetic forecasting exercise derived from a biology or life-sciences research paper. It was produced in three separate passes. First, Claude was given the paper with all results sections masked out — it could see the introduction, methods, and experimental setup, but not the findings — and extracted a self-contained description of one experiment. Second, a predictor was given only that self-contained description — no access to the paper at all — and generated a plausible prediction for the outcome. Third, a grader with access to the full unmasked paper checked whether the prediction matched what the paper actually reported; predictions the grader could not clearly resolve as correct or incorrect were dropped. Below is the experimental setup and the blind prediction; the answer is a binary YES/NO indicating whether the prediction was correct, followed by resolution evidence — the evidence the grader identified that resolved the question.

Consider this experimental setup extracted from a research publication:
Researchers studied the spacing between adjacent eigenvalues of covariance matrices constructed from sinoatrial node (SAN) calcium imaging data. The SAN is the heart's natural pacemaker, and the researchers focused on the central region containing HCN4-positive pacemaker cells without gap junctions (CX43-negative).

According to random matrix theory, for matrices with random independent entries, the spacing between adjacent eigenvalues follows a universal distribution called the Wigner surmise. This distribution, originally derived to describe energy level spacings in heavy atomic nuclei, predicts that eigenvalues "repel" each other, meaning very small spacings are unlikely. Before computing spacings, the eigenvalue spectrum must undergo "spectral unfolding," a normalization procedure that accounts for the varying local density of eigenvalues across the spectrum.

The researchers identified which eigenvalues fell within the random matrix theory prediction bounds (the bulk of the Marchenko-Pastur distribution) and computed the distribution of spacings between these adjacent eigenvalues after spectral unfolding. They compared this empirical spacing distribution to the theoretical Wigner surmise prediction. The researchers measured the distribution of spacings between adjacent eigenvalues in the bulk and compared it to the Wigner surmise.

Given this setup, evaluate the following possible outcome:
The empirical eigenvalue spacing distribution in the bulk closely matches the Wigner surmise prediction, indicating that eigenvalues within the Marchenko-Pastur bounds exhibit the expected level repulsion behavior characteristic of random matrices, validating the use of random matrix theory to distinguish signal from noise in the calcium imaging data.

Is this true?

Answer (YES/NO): YES